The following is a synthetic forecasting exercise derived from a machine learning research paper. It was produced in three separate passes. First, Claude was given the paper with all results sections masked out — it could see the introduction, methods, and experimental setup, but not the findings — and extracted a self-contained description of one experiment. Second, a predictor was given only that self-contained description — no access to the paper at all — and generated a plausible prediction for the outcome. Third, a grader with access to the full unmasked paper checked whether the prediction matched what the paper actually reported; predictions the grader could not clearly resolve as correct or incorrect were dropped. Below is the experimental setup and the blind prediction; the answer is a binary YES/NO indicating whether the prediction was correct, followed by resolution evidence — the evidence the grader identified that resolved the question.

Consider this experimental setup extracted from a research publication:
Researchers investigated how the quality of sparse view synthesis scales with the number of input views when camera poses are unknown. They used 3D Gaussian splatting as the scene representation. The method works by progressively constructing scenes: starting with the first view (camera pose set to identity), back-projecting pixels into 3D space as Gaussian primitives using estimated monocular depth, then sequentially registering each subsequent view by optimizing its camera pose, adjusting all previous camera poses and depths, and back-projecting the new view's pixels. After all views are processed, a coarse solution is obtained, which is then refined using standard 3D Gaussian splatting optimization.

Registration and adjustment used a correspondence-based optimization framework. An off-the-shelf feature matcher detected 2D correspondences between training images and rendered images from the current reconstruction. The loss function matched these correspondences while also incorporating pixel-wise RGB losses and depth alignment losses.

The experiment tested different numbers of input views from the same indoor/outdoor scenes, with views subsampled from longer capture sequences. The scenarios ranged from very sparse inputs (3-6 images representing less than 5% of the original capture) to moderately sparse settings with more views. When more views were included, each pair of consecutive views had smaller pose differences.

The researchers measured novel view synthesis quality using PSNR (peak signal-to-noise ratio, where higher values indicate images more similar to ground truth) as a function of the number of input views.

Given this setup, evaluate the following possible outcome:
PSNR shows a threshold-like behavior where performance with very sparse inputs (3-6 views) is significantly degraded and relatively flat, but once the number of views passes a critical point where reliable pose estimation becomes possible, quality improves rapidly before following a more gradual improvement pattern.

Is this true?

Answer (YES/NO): NO